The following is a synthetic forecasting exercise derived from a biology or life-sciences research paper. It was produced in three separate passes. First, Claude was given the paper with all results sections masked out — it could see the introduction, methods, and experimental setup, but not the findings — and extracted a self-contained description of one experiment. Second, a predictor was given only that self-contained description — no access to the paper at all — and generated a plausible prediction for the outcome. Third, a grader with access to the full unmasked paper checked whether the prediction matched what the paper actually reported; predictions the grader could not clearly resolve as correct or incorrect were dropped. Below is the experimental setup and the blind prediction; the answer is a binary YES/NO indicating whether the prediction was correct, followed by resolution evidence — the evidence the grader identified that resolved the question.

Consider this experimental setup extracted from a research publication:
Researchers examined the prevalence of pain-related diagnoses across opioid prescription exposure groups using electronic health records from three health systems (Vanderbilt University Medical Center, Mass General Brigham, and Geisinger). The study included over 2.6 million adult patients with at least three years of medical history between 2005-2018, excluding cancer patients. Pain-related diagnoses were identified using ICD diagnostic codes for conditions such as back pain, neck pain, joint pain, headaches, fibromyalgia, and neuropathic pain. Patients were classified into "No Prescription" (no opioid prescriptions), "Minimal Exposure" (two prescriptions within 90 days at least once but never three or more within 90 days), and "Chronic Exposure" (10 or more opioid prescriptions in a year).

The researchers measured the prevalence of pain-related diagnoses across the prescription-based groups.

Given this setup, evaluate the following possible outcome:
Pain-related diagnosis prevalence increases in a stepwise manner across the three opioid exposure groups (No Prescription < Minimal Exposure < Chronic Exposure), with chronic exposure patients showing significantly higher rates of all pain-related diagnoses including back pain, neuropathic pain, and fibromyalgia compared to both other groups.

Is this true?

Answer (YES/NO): NO